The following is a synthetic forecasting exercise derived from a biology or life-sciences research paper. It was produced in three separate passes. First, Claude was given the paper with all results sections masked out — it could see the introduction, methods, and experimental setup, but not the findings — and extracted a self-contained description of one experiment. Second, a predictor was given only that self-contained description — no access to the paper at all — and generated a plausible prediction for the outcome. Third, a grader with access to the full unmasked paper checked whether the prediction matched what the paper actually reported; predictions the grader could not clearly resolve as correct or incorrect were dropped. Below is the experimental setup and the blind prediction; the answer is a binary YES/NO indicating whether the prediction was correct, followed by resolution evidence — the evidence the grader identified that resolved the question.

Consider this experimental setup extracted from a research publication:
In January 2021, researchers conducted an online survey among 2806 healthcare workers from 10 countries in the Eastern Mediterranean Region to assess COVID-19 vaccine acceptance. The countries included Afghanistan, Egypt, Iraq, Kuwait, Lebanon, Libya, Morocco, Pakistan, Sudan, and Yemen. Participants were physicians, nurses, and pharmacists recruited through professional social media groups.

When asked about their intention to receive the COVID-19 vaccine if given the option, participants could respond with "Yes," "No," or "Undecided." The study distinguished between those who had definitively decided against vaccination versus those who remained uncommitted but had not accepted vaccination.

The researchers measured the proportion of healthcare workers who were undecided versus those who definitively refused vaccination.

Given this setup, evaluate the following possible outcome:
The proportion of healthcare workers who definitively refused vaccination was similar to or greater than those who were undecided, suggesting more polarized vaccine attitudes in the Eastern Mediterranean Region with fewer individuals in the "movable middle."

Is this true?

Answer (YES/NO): YES